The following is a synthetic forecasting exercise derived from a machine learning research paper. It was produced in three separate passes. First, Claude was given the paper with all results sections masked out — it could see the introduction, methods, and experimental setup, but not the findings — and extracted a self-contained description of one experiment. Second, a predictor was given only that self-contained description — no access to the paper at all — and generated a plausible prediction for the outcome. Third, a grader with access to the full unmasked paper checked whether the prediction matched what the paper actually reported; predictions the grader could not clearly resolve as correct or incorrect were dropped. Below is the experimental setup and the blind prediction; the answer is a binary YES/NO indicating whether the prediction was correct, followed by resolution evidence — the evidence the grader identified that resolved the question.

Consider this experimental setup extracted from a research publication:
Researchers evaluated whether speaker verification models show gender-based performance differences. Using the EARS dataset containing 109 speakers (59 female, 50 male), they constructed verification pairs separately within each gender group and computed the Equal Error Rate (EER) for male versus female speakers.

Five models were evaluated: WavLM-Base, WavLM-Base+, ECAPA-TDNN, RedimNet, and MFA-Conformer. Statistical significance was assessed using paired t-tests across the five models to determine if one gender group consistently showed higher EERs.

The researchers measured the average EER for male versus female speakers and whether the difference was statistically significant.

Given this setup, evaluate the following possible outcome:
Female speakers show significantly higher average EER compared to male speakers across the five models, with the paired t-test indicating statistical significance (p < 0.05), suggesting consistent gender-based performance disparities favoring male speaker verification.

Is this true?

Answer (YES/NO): NO